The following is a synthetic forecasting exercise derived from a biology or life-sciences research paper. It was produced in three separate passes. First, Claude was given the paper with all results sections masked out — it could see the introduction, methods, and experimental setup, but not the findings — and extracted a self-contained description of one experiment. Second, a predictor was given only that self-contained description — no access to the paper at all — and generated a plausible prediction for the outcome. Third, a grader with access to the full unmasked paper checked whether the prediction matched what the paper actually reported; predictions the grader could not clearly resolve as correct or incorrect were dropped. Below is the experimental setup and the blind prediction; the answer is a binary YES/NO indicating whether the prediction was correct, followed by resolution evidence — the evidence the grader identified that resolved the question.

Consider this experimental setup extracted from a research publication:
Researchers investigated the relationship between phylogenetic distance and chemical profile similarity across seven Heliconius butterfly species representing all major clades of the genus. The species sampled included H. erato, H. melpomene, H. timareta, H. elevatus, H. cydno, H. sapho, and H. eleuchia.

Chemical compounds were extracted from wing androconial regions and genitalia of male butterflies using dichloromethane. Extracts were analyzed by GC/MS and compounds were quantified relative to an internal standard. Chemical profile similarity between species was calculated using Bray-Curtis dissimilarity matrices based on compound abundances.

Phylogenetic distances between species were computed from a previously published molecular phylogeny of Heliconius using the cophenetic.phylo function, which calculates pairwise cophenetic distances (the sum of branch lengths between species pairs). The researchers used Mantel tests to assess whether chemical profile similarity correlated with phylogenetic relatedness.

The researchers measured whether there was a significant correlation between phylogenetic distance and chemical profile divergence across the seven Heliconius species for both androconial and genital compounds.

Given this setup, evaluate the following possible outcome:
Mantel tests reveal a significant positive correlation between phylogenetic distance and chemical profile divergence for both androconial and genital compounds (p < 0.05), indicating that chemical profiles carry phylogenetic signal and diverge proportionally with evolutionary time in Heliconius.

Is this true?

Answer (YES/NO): YES